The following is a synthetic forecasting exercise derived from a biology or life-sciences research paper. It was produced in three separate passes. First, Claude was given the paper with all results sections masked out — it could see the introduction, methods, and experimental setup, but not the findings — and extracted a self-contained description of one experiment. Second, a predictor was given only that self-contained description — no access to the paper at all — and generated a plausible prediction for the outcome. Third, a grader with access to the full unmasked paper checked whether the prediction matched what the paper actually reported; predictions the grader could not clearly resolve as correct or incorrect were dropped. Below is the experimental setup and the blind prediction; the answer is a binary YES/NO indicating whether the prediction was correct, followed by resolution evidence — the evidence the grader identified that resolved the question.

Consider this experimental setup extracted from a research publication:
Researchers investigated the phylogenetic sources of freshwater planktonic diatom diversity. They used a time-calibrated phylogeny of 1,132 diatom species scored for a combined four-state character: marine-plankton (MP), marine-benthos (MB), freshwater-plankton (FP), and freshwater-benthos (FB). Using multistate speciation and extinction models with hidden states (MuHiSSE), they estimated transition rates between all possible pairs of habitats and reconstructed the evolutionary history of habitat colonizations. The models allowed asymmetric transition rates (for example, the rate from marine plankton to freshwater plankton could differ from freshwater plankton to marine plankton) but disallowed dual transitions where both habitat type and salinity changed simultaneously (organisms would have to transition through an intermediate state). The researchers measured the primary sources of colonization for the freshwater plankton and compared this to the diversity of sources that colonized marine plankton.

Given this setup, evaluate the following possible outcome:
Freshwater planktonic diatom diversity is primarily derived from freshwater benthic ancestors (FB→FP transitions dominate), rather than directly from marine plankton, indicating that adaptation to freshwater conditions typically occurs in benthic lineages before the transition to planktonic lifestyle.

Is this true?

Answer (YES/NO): NO